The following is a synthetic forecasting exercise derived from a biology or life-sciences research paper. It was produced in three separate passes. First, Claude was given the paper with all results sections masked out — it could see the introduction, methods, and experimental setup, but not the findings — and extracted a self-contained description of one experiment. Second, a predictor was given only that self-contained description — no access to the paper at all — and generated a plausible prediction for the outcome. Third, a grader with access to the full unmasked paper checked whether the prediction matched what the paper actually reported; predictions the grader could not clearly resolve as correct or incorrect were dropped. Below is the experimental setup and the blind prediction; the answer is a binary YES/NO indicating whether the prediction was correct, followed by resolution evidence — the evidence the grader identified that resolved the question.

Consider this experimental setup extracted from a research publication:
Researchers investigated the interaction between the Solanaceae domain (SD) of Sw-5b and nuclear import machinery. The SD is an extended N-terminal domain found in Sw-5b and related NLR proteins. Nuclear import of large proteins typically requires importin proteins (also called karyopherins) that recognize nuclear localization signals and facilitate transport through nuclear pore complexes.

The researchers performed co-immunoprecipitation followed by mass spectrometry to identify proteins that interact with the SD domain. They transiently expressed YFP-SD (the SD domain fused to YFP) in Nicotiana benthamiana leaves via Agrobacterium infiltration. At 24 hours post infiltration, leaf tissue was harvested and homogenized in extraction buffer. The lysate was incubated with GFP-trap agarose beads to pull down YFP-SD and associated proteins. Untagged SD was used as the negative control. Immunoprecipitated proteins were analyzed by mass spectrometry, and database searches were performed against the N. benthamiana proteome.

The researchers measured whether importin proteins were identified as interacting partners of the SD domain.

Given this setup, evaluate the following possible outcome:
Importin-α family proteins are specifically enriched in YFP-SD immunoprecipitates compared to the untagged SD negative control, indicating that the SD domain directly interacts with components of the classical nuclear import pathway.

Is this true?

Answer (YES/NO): YES